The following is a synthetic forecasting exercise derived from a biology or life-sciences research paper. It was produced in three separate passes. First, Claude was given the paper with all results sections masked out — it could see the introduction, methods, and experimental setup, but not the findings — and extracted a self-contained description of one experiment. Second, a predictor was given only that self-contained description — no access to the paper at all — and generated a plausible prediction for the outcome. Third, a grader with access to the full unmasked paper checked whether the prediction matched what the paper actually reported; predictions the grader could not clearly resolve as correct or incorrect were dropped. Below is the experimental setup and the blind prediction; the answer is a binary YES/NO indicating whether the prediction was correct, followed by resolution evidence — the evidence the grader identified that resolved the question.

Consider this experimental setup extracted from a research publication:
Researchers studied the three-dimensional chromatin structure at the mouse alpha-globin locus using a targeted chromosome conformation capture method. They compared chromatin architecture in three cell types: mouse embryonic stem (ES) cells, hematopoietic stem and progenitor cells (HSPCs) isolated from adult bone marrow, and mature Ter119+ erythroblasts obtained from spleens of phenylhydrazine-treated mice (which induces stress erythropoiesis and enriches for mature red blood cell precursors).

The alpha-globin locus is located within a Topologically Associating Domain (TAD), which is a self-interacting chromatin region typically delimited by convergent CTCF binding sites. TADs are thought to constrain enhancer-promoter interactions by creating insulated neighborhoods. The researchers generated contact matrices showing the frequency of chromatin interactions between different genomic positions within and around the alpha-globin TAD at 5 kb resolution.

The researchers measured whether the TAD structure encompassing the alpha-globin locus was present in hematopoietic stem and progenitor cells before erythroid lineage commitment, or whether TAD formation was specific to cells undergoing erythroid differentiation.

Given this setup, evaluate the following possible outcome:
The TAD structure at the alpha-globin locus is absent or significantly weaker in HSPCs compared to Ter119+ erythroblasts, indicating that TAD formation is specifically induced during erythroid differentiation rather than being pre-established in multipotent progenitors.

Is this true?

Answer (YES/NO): NO